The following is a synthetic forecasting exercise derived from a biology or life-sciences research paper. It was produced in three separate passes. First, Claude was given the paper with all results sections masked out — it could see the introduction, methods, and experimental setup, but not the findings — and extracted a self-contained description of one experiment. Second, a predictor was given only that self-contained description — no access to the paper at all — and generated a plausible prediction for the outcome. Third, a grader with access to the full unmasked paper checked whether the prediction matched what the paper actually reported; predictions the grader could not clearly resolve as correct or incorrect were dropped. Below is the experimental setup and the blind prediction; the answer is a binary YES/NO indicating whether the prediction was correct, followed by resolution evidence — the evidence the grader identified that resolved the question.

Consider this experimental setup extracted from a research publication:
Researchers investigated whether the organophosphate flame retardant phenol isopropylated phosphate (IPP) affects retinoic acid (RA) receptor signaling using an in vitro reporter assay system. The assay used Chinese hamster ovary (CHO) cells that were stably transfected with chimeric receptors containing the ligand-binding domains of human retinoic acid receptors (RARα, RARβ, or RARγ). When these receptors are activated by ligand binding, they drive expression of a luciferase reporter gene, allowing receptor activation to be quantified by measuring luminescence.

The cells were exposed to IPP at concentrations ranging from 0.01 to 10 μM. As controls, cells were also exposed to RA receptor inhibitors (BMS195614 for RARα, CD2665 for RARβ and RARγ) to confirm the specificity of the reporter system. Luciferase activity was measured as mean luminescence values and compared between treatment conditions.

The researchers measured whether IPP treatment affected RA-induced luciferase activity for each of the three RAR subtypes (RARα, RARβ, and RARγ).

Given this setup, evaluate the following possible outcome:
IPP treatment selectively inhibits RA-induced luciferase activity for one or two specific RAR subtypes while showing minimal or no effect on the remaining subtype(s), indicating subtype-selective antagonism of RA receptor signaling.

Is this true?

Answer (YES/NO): YES